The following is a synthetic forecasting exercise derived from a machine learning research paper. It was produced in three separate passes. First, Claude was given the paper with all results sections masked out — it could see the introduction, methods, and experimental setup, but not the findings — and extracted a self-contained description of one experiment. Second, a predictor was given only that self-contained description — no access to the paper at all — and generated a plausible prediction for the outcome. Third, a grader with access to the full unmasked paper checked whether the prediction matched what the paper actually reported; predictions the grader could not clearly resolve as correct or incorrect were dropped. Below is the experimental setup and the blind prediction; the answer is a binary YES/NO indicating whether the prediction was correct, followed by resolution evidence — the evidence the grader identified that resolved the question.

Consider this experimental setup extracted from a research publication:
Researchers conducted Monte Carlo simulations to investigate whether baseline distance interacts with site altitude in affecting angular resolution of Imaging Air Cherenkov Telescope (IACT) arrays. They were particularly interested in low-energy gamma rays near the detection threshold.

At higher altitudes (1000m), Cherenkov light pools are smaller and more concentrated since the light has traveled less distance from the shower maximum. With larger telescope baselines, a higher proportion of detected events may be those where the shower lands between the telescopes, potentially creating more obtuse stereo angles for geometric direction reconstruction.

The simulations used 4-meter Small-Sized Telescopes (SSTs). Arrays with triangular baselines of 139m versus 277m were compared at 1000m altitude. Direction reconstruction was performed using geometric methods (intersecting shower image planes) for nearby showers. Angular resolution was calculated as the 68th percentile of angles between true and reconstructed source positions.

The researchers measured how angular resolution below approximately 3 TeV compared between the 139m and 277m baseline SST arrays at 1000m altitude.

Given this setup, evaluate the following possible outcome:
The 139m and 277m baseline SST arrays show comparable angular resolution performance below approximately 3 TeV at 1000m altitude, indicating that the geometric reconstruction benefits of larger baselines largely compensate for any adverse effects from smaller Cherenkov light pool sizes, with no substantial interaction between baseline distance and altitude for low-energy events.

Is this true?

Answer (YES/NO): NO